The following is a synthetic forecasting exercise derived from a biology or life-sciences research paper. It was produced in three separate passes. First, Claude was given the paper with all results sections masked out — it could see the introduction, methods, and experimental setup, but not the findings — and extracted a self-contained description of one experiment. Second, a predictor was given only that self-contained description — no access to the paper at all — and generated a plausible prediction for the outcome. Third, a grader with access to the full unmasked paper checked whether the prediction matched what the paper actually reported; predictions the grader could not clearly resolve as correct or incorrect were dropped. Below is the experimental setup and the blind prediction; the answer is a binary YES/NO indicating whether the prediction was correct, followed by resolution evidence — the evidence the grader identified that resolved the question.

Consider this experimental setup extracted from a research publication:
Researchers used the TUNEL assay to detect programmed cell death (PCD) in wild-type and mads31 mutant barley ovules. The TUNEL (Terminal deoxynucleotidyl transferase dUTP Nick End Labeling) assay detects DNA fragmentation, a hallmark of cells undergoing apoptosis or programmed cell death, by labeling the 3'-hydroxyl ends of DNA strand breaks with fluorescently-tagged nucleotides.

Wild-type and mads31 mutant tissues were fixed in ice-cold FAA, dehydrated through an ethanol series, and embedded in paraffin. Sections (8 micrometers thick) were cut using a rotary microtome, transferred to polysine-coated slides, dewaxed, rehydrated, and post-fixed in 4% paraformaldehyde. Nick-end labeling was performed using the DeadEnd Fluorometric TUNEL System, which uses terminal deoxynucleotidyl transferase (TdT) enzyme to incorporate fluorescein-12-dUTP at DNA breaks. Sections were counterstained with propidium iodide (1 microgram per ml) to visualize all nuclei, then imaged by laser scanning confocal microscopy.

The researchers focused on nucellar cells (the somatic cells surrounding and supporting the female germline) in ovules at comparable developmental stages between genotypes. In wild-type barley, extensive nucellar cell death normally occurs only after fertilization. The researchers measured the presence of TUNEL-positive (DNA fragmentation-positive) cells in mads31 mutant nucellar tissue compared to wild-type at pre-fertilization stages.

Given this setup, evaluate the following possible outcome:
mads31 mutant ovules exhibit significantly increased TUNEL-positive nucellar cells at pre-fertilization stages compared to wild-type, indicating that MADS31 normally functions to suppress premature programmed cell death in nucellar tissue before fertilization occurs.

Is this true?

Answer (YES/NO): YES